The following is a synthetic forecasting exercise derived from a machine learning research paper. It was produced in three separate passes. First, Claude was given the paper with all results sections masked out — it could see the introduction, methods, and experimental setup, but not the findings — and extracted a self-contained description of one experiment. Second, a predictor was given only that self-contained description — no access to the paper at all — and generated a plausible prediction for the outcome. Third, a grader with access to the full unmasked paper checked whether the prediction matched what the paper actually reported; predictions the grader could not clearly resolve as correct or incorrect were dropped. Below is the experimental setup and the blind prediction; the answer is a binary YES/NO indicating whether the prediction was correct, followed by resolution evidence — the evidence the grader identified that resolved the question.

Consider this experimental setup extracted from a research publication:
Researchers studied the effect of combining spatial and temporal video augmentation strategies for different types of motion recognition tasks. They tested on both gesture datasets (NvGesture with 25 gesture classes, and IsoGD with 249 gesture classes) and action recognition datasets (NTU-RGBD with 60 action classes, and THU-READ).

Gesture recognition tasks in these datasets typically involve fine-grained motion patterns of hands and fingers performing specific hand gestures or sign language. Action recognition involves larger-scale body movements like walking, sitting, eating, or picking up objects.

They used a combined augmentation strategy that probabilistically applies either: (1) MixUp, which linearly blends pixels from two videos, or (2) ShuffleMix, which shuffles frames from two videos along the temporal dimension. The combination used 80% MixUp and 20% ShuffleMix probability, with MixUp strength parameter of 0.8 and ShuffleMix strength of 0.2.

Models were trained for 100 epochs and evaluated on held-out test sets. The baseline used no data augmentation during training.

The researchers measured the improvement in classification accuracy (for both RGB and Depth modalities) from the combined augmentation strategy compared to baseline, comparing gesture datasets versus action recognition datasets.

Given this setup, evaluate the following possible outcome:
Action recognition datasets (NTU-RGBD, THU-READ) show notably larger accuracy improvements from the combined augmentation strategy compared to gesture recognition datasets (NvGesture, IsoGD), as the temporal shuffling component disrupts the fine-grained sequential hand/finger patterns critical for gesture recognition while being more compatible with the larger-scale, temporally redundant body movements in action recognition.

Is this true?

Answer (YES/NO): NO